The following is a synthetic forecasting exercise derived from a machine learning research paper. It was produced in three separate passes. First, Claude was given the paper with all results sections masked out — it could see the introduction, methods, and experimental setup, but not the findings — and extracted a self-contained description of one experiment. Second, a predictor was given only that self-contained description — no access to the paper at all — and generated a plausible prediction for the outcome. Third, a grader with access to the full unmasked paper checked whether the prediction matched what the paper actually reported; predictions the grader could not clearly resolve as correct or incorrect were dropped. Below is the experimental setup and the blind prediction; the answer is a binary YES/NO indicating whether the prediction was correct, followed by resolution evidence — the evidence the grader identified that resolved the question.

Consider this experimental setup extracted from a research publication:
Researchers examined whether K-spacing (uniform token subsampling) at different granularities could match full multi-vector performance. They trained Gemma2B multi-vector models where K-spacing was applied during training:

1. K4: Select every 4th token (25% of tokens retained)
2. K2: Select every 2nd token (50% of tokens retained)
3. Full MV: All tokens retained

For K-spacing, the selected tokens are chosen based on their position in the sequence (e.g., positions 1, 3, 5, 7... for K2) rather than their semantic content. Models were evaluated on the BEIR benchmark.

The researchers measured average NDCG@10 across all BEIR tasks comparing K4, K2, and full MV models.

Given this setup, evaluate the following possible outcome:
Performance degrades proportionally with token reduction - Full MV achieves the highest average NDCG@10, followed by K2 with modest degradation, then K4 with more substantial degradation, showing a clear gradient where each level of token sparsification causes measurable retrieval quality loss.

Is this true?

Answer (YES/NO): NO